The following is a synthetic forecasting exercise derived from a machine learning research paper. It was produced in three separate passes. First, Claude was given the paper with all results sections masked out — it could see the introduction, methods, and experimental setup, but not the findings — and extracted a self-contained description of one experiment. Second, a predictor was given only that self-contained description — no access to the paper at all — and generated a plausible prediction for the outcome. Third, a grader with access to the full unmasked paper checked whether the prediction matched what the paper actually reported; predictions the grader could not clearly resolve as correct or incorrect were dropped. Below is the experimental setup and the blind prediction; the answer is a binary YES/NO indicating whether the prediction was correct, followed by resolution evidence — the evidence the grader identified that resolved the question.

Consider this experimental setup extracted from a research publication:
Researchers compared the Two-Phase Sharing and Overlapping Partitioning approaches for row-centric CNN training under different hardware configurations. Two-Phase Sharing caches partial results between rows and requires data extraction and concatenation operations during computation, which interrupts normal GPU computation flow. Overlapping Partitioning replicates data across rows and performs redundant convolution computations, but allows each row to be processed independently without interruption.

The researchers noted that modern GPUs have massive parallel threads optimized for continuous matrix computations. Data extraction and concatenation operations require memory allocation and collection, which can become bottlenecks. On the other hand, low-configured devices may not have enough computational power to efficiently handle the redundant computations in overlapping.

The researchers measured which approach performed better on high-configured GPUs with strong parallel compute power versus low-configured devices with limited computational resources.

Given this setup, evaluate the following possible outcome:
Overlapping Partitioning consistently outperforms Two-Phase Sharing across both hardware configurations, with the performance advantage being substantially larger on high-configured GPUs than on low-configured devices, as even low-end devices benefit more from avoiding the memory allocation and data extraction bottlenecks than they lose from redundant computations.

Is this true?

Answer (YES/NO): NO